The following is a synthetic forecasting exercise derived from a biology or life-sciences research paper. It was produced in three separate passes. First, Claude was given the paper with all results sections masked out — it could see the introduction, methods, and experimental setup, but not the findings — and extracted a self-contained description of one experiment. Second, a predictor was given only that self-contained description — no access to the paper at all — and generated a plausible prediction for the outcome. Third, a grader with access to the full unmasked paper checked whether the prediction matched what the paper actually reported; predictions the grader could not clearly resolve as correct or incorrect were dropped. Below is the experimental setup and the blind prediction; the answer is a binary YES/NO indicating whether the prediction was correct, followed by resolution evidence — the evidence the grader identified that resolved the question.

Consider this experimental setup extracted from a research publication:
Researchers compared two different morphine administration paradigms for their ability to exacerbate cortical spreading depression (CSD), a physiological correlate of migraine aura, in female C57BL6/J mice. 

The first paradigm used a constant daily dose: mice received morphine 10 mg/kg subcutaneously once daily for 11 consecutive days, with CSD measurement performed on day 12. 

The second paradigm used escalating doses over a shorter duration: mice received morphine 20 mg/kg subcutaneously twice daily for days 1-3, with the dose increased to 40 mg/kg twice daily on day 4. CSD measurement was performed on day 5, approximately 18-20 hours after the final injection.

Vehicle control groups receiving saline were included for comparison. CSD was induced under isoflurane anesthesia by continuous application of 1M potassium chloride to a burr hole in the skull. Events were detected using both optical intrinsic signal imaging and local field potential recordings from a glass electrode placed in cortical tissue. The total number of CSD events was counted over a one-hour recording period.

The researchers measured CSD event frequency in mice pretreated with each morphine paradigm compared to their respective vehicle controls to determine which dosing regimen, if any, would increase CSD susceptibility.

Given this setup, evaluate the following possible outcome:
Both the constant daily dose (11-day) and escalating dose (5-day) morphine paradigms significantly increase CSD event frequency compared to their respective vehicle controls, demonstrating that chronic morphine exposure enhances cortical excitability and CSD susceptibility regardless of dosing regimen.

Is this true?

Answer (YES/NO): NO